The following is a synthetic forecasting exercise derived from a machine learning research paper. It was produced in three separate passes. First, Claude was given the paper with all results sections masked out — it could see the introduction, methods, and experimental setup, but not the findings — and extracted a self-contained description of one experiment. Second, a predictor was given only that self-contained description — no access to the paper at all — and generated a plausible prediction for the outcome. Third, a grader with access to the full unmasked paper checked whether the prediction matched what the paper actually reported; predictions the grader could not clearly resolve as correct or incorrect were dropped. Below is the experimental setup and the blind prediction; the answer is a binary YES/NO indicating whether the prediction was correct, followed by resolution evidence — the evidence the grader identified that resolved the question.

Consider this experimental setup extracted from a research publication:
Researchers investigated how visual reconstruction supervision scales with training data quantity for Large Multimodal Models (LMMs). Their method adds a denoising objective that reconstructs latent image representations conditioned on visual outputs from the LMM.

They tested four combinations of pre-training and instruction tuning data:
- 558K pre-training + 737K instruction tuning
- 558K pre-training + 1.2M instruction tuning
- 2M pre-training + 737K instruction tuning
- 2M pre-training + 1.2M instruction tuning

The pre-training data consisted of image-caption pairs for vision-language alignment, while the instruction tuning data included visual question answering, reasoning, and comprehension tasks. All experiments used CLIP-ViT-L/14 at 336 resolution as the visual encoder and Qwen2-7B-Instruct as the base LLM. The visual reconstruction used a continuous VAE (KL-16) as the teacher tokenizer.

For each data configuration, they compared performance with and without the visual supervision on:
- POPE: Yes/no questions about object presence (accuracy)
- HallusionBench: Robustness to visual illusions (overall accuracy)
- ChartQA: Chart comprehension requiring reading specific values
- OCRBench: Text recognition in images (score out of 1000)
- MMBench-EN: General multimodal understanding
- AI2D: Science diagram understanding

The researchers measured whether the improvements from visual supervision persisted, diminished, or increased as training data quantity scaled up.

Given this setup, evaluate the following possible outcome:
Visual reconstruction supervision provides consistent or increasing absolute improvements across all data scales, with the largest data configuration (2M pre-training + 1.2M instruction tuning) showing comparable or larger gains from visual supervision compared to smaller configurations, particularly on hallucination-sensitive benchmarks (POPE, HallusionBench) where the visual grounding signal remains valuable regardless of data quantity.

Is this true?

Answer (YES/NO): NO